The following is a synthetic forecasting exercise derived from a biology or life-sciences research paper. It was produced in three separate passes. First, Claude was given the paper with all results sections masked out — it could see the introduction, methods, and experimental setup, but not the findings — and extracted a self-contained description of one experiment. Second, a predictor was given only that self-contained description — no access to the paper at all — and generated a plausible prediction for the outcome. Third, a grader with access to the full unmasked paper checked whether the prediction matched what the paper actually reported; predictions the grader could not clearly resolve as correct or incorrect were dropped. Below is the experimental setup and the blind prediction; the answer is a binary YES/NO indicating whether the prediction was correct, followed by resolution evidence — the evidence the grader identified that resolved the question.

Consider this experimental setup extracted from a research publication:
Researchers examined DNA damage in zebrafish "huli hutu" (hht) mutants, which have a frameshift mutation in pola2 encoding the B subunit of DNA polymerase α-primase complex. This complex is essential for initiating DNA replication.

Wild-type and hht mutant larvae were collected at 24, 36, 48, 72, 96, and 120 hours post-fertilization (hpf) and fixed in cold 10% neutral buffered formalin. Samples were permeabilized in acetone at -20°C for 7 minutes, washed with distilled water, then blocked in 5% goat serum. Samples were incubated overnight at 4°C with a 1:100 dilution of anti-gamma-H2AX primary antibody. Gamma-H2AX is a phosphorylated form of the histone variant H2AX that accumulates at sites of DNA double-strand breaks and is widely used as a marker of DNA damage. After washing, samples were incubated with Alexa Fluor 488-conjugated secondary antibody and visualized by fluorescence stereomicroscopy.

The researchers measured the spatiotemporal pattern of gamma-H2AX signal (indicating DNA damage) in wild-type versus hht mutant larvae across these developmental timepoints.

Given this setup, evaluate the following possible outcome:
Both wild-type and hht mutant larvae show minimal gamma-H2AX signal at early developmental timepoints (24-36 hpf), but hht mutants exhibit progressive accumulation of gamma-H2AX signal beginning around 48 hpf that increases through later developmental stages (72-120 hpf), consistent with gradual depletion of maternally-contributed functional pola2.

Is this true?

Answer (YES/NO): NO